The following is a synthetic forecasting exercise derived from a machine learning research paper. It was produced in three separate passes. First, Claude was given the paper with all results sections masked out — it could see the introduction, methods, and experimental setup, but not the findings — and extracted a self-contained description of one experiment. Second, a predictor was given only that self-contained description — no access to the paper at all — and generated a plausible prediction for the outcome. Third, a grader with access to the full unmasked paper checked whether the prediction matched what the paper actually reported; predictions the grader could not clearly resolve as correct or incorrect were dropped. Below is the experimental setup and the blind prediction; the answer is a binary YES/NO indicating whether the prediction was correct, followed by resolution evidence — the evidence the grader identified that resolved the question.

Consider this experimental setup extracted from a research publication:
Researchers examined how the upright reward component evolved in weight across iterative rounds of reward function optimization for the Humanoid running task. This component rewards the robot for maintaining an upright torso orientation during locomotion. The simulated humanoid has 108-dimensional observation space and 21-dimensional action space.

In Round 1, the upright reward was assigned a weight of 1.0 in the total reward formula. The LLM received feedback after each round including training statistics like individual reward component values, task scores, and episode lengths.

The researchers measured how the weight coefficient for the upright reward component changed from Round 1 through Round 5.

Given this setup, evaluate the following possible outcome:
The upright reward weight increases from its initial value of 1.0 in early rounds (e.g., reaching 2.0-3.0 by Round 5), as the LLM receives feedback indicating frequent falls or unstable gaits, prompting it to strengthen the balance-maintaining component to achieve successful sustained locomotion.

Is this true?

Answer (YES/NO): NO